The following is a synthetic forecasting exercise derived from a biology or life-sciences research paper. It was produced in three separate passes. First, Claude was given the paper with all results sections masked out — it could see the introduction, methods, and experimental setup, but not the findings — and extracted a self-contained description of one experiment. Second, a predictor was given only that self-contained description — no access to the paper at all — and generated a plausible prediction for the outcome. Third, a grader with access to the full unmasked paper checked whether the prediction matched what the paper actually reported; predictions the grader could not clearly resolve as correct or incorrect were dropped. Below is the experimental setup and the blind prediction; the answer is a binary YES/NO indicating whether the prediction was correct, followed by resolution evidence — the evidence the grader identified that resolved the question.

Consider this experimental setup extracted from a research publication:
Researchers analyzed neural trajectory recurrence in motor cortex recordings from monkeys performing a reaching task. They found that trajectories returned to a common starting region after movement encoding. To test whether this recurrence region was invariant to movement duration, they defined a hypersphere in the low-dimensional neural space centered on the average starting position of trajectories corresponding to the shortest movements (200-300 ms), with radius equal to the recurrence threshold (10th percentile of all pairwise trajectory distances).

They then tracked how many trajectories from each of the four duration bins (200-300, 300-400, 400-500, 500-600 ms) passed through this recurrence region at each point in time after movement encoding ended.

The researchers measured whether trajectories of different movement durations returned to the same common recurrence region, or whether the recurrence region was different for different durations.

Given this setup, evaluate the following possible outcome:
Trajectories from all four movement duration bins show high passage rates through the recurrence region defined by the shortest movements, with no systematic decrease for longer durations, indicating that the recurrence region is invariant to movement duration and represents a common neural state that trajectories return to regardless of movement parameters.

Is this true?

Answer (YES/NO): YES